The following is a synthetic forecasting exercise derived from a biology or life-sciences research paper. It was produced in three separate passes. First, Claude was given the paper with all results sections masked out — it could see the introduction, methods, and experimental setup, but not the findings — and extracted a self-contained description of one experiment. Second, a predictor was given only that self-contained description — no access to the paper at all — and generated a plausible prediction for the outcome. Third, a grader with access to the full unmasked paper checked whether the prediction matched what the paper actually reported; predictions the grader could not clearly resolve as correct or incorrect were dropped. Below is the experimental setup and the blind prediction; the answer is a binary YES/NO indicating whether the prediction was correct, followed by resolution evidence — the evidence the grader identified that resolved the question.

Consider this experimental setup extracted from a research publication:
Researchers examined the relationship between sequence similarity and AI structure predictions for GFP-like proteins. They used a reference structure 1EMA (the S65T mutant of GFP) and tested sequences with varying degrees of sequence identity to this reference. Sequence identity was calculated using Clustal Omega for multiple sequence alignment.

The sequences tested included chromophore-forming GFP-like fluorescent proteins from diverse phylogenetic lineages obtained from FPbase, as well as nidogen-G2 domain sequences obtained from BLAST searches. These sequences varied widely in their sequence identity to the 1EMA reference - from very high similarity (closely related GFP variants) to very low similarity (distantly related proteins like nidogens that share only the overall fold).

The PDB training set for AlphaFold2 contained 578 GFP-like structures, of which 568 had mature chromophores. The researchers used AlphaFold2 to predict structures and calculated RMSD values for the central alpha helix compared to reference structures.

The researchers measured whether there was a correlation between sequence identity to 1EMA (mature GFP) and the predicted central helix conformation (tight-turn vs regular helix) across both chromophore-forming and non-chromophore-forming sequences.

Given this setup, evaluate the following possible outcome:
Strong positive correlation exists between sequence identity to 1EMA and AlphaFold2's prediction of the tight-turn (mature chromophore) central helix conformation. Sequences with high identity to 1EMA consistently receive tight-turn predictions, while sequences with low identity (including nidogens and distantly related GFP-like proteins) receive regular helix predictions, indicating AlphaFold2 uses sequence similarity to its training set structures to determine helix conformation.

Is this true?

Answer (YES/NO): NO